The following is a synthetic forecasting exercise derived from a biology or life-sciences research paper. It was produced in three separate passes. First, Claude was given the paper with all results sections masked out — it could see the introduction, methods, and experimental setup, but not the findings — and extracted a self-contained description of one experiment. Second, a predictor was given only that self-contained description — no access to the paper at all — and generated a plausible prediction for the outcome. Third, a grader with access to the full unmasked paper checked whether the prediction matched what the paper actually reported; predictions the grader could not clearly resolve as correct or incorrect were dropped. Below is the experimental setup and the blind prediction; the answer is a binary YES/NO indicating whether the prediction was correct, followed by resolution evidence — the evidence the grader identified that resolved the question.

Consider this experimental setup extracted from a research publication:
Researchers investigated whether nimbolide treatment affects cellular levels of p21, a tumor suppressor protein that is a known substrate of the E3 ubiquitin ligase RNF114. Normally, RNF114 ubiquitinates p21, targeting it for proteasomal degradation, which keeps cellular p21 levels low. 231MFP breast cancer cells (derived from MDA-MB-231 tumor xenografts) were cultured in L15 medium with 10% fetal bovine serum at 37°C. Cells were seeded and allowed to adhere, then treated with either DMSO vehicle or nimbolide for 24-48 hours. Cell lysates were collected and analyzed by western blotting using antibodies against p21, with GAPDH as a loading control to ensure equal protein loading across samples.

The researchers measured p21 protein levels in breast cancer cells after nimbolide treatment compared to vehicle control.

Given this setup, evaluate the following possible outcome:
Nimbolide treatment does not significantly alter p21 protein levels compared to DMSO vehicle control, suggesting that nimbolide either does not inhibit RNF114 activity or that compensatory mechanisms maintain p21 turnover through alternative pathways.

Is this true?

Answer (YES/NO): NO